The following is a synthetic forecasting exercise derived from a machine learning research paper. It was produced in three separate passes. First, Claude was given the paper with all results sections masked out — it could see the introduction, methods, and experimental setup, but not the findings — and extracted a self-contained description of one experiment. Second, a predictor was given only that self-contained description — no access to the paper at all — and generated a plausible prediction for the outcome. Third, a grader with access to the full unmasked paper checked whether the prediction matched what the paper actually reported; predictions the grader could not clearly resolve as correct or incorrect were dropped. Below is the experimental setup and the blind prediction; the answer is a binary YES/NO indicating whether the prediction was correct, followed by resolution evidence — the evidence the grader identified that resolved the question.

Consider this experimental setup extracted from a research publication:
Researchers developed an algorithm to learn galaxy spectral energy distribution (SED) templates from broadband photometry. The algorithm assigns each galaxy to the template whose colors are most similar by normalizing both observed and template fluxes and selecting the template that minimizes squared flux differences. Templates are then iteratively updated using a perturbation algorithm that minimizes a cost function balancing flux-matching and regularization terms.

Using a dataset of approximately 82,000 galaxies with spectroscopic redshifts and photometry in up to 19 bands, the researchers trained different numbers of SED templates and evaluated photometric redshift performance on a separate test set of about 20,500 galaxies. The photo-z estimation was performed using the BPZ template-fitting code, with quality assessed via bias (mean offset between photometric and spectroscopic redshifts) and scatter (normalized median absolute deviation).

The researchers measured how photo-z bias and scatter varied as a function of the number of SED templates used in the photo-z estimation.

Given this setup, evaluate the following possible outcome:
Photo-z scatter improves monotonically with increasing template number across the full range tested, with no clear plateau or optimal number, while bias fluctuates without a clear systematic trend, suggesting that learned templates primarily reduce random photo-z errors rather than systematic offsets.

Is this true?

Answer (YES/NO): NO